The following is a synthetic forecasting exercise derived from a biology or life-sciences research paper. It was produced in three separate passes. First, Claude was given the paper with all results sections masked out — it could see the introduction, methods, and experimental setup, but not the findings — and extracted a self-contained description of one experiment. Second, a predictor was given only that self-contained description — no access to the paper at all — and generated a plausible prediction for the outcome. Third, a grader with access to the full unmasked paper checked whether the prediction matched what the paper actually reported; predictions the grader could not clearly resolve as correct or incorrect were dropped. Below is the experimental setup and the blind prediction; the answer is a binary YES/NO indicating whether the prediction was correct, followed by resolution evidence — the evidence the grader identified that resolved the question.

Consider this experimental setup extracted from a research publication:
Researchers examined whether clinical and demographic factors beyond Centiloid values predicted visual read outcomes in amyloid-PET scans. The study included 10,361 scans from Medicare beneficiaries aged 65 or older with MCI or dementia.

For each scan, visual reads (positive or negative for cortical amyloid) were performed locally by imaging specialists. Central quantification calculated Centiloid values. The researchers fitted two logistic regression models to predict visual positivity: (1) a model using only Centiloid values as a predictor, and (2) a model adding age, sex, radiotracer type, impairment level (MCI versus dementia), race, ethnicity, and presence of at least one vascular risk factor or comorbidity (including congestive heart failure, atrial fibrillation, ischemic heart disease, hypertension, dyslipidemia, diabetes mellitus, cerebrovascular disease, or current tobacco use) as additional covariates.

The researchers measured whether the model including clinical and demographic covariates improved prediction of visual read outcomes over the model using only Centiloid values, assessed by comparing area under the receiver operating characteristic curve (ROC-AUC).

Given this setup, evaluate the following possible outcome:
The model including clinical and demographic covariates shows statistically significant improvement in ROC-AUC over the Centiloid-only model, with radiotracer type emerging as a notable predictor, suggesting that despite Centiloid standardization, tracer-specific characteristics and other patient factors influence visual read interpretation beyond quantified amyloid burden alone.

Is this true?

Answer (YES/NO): NO